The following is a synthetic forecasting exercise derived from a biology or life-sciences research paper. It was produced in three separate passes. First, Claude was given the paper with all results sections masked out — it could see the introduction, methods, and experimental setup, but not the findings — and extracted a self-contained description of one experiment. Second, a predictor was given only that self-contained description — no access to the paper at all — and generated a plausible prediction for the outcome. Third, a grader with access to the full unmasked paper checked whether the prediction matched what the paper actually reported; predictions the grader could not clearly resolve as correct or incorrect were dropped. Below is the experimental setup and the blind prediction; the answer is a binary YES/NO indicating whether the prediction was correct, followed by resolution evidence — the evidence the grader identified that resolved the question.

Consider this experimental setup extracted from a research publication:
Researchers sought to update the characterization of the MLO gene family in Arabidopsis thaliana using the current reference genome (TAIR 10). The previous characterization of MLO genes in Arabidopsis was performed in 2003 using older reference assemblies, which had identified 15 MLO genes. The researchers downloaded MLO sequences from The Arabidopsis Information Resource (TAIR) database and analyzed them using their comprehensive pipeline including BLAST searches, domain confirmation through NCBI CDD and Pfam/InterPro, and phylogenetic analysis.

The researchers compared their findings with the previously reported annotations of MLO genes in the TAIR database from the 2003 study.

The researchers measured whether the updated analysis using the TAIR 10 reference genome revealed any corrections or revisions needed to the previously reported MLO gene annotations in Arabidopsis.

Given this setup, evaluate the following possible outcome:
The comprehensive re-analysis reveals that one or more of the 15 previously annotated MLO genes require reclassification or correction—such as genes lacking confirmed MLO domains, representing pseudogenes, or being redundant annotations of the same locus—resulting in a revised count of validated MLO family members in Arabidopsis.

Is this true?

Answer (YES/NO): NO